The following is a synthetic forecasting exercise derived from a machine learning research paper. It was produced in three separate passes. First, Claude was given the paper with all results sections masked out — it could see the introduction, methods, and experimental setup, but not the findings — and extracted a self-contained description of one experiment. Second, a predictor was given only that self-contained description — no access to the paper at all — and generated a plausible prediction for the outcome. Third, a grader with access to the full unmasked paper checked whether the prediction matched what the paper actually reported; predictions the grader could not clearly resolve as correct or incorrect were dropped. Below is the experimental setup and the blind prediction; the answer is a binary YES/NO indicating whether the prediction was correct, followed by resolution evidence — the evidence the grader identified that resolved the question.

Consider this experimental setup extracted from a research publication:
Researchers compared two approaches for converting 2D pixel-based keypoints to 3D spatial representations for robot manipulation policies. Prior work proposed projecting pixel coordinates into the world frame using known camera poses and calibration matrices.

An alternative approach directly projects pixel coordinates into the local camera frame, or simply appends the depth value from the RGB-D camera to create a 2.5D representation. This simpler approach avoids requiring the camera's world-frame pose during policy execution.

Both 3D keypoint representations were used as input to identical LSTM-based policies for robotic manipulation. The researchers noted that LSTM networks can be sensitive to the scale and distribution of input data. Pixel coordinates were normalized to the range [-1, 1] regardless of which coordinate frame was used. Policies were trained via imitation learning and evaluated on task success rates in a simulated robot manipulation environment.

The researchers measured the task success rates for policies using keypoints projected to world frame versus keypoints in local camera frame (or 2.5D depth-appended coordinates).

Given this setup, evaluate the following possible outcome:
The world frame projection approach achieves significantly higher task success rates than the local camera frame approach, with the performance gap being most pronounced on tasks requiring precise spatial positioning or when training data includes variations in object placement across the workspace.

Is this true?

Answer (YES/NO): NO